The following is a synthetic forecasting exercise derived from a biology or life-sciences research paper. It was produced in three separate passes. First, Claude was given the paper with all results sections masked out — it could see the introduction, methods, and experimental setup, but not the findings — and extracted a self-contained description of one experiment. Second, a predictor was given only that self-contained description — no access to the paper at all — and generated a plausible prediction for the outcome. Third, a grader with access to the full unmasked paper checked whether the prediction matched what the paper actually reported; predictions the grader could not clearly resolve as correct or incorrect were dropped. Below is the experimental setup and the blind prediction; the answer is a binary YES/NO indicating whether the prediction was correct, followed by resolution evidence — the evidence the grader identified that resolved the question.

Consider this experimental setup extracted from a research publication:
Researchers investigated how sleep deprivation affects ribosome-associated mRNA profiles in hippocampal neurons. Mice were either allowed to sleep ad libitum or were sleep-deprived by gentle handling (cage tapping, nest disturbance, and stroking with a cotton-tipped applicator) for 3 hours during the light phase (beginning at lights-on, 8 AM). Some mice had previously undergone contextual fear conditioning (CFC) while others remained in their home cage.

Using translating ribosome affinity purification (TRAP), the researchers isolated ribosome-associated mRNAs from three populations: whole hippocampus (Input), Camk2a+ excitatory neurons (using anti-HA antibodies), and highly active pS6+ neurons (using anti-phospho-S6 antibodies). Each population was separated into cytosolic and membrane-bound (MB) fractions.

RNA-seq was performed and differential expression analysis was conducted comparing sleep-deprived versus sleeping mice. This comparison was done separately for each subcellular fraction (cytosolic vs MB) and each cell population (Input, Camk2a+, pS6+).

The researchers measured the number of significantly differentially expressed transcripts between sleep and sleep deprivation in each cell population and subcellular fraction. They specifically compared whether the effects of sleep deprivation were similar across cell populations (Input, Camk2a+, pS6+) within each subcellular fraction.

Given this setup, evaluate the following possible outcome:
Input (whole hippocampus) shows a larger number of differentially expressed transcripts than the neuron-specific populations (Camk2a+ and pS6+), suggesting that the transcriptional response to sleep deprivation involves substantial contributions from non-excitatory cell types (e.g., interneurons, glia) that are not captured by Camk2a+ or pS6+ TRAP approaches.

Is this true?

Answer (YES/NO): NO